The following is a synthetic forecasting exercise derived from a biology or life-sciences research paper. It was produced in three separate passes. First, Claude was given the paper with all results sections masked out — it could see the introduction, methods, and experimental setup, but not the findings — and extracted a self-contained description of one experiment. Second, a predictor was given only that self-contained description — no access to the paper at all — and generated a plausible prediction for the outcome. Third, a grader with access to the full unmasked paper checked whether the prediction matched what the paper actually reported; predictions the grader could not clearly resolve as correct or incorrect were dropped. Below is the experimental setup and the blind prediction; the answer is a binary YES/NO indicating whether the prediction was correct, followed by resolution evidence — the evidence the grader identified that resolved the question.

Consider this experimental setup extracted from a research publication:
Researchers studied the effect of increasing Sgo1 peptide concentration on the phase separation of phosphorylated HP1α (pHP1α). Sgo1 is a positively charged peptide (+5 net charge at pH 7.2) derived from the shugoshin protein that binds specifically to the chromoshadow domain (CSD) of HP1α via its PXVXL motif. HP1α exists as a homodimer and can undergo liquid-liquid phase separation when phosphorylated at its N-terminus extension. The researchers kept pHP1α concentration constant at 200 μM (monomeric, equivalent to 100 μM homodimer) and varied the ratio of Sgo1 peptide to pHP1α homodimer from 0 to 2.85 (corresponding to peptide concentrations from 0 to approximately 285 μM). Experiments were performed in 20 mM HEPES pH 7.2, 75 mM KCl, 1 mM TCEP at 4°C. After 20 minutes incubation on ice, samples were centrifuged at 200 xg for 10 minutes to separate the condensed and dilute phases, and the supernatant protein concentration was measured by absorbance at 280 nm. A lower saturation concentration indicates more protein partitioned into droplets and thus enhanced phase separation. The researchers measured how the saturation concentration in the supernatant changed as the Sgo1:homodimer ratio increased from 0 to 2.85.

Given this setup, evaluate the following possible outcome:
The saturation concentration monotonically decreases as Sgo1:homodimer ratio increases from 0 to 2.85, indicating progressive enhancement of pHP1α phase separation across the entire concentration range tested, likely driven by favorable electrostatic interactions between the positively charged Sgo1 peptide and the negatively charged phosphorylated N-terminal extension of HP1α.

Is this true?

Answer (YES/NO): NO